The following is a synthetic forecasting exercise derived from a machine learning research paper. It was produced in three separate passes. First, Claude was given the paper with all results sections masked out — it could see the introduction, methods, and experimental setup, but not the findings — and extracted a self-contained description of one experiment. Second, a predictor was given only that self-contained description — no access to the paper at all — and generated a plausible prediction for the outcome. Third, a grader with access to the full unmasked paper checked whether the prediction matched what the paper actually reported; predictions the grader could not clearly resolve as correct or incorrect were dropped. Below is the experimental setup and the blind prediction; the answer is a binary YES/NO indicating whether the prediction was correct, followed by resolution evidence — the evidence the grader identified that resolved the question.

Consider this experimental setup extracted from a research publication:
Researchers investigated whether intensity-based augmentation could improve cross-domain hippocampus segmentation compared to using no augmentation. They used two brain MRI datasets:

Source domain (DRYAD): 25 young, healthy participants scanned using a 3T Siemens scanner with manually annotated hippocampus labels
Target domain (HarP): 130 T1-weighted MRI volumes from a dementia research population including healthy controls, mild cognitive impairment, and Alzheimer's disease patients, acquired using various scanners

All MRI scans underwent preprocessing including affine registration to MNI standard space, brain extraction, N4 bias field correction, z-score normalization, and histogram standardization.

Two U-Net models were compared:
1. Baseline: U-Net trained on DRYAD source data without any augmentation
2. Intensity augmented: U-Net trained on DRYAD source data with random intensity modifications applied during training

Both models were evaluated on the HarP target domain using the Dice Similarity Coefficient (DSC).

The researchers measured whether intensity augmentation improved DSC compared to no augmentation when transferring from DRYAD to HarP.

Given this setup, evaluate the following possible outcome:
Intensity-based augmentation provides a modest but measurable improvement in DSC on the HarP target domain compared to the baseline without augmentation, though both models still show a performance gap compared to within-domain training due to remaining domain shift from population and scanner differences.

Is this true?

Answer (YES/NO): YES